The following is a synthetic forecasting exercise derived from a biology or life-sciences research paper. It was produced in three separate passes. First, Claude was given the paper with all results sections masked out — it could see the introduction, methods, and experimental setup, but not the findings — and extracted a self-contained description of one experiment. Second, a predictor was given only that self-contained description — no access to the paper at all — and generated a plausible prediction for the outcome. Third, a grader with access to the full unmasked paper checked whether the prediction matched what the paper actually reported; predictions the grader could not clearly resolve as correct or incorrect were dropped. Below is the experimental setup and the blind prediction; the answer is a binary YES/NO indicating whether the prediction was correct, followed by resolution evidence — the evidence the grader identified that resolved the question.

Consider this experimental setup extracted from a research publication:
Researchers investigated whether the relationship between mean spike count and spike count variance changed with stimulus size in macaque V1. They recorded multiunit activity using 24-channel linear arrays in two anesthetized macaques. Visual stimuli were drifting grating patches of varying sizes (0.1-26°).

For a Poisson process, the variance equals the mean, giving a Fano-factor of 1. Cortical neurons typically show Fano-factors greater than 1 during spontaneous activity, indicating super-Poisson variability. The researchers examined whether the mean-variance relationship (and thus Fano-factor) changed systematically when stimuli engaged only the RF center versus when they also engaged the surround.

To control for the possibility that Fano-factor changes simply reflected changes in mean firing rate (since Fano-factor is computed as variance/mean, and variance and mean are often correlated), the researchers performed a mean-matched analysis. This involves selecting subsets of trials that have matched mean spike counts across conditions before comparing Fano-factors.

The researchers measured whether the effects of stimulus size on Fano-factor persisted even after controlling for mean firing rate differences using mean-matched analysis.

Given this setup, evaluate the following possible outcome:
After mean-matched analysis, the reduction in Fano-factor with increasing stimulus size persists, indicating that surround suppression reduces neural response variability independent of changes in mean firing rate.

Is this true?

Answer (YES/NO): NO